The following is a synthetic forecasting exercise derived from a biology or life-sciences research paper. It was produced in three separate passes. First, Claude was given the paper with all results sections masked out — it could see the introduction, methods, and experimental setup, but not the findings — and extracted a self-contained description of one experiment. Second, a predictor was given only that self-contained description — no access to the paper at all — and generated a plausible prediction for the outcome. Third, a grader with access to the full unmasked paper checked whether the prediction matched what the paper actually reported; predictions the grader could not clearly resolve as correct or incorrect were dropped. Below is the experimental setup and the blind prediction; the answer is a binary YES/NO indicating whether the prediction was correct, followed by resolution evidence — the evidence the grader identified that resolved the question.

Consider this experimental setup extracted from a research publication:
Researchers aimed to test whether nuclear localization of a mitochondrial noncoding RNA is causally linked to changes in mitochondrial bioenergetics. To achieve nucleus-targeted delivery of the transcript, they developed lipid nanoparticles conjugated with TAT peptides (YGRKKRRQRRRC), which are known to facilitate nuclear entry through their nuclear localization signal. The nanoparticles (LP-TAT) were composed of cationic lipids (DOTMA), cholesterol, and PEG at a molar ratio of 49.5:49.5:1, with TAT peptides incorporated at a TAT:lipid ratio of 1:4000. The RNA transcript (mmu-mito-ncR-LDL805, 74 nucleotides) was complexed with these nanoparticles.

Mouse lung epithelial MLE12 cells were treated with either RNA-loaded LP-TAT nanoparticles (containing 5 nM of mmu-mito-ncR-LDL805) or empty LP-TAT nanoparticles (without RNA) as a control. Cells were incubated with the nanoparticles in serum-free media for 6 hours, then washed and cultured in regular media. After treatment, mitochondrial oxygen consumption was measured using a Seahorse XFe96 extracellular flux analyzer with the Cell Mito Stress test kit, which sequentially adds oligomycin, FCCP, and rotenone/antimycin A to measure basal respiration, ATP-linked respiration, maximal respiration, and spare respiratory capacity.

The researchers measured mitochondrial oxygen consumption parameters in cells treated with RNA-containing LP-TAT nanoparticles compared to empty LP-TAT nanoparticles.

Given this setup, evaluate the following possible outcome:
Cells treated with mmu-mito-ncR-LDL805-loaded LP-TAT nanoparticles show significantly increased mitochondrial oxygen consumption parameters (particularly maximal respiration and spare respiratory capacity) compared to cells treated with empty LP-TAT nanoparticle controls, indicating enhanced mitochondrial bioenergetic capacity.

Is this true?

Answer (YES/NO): YES